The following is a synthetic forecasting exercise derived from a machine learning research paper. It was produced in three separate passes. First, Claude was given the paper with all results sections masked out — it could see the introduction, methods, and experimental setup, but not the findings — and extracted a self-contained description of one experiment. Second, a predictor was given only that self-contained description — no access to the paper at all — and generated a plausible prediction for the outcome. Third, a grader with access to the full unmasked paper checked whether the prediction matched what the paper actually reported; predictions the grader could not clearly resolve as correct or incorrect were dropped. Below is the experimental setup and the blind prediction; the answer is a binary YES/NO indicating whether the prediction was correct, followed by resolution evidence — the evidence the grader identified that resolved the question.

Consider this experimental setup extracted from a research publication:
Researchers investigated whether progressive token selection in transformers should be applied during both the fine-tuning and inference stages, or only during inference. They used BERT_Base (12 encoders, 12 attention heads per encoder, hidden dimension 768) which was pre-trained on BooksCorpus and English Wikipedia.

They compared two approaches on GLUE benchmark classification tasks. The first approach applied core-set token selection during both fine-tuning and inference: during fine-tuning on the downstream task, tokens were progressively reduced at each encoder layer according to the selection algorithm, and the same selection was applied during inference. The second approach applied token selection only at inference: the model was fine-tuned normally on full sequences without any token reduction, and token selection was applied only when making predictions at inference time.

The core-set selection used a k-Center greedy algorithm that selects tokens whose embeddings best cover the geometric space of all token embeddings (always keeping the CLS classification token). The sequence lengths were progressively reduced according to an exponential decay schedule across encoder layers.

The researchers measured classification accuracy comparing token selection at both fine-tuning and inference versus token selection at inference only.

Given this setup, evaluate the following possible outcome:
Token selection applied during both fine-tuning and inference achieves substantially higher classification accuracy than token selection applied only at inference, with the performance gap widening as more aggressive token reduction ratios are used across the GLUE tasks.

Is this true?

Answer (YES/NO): NO